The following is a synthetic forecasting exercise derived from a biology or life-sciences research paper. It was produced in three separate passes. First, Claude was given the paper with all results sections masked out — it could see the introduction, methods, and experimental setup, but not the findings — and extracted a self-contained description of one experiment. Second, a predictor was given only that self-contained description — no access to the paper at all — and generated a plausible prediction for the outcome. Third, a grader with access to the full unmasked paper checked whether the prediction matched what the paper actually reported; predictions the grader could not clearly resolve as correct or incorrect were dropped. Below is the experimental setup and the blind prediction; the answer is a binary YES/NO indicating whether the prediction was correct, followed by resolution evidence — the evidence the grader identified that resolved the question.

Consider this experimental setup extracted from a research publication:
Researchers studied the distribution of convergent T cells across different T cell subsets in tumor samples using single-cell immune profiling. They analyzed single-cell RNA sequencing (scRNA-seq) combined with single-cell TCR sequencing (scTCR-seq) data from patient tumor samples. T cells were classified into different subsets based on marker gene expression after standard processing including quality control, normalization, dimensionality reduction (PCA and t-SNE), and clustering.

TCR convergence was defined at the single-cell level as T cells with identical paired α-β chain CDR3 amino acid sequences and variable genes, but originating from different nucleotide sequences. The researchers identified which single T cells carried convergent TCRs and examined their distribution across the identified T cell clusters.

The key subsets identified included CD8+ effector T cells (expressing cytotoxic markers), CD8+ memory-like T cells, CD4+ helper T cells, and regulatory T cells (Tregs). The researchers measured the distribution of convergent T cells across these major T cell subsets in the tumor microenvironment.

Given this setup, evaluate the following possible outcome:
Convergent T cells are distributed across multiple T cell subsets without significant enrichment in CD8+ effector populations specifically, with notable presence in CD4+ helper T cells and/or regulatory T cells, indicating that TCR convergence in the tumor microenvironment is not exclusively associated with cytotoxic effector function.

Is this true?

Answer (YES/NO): NO